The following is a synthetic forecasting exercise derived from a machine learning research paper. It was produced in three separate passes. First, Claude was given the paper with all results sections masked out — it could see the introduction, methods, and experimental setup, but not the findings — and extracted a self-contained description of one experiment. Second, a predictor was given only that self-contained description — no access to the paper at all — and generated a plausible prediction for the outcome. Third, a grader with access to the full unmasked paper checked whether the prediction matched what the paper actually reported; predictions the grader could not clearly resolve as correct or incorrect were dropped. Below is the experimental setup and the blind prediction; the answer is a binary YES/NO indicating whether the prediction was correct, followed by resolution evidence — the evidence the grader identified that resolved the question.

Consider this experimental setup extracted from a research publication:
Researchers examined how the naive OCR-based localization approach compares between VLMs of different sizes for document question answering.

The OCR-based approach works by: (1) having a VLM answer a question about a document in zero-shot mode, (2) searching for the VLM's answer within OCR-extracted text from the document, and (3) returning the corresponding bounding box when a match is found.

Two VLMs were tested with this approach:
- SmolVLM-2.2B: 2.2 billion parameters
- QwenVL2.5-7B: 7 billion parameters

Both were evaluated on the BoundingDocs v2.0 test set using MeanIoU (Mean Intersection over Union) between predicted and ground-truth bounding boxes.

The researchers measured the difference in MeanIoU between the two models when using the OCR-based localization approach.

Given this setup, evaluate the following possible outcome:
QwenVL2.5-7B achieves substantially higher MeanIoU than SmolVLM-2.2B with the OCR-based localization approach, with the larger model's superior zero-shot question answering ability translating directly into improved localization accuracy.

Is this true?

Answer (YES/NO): YES